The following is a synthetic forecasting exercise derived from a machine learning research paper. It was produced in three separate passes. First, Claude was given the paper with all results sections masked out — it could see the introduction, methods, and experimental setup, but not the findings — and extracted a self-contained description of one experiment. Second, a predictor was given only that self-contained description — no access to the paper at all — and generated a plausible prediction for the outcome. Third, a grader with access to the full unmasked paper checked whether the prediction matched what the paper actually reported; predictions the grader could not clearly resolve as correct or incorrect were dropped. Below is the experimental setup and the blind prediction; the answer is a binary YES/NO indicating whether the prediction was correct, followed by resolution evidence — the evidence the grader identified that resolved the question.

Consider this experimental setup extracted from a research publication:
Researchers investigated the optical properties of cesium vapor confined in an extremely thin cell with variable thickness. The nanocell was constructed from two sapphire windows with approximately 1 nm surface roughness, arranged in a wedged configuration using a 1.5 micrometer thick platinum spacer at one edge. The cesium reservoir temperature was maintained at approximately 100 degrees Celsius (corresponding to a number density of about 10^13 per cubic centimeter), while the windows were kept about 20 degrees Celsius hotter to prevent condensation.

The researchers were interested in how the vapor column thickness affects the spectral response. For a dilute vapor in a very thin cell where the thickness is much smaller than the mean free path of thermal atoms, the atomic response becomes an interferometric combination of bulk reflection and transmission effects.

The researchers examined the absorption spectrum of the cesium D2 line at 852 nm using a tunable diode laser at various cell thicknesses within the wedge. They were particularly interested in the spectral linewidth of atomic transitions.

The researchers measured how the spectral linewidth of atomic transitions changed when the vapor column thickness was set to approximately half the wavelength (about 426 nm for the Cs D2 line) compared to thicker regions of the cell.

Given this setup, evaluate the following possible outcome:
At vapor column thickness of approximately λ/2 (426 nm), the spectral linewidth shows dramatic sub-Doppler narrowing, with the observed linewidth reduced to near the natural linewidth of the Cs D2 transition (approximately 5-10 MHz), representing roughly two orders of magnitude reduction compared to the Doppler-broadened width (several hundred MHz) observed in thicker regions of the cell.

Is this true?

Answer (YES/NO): NO